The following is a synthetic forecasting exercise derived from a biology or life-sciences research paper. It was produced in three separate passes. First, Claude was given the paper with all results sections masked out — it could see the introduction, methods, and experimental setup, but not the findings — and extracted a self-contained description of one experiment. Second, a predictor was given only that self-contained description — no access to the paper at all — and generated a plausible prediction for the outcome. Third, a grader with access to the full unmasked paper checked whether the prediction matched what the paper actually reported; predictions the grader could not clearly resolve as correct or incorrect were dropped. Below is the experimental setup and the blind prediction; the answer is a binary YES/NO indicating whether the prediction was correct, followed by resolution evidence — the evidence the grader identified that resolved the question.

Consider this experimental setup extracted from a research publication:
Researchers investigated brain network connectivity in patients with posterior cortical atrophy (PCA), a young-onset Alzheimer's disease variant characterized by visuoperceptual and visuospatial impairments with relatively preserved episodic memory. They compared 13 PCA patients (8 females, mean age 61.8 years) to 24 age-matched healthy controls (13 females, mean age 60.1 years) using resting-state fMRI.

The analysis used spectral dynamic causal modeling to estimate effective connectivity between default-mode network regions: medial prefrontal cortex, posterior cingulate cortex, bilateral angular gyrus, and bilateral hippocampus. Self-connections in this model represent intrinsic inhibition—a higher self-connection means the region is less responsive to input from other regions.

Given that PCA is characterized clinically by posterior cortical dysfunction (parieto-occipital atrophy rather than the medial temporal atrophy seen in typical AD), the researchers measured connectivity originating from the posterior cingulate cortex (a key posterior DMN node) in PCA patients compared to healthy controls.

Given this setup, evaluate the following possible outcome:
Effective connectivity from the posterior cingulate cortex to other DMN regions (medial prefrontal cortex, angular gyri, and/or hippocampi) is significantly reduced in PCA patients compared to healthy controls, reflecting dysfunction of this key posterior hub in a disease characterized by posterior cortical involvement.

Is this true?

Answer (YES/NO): YES